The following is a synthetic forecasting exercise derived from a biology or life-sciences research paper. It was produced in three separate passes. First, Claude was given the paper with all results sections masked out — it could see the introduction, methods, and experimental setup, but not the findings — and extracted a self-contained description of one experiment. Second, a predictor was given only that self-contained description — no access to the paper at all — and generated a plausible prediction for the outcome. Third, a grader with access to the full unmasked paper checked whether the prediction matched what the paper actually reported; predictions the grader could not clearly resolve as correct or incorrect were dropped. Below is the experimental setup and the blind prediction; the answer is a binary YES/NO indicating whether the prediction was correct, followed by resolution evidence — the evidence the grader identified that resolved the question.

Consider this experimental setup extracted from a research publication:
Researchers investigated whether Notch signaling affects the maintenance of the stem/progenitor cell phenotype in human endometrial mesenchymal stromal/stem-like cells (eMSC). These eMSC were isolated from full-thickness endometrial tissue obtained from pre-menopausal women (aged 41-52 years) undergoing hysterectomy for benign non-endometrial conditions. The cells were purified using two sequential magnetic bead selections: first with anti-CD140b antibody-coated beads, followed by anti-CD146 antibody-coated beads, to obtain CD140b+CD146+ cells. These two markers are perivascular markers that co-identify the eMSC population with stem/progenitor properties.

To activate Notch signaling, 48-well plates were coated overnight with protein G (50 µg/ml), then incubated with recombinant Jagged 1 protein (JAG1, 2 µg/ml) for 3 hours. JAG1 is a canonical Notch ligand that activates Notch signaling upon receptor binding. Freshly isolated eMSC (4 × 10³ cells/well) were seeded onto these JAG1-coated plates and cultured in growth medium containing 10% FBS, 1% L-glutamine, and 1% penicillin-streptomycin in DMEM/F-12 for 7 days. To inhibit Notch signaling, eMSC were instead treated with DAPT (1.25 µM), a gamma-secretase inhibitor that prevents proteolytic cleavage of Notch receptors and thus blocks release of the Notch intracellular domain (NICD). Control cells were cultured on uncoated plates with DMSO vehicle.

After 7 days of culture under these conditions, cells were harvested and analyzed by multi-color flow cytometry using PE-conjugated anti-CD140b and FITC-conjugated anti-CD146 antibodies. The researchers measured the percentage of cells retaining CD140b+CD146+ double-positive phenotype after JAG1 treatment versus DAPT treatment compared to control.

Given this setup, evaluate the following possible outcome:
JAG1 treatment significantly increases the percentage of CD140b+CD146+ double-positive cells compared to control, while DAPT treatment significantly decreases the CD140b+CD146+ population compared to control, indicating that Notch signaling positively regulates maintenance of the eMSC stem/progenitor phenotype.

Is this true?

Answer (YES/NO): YES